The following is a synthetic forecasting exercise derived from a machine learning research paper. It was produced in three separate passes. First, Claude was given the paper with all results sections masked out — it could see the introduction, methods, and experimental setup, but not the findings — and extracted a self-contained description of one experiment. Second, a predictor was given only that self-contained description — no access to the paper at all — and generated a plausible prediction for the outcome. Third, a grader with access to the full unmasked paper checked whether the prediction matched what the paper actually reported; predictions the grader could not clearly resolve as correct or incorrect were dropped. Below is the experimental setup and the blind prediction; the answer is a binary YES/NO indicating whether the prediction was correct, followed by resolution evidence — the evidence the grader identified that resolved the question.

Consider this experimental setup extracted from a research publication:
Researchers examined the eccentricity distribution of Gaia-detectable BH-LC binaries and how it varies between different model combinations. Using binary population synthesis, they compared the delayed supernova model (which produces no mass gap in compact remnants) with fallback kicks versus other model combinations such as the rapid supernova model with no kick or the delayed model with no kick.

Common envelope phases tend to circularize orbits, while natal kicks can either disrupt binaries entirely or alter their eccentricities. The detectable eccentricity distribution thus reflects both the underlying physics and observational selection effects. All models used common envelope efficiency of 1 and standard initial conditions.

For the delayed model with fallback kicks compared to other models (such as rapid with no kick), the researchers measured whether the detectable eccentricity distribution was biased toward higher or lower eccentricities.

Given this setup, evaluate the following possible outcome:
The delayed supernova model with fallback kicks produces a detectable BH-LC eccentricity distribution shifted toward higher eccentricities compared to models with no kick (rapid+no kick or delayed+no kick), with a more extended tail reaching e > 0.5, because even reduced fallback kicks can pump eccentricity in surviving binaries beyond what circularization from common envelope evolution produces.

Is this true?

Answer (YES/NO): NO